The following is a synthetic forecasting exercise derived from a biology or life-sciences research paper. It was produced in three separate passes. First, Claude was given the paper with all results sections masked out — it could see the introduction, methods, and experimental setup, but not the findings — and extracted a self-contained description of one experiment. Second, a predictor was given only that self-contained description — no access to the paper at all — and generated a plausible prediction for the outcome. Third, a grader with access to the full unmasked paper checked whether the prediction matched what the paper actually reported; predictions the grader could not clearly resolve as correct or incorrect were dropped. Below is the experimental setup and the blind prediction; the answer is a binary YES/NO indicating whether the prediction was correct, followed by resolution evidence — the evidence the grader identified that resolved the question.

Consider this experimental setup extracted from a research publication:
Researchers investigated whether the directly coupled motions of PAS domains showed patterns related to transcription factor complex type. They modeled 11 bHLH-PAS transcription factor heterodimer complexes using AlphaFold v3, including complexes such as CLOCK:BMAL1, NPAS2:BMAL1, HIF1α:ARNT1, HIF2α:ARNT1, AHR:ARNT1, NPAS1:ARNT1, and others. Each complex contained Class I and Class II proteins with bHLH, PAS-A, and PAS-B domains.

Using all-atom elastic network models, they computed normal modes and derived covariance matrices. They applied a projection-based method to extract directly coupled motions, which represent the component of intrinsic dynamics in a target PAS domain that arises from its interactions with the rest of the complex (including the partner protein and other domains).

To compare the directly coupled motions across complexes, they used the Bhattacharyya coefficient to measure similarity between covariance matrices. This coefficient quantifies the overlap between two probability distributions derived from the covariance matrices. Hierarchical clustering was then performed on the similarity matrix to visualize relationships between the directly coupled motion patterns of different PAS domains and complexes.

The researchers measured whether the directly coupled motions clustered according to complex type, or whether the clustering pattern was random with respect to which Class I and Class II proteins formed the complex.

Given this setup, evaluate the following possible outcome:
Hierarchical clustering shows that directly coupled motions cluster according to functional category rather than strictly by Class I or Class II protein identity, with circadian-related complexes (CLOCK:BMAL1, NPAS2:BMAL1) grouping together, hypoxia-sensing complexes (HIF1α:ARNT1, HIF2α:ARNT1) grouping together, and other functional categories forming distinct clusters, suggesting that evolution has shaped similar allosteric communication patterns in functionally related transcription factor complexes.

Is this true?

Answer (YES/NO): NO